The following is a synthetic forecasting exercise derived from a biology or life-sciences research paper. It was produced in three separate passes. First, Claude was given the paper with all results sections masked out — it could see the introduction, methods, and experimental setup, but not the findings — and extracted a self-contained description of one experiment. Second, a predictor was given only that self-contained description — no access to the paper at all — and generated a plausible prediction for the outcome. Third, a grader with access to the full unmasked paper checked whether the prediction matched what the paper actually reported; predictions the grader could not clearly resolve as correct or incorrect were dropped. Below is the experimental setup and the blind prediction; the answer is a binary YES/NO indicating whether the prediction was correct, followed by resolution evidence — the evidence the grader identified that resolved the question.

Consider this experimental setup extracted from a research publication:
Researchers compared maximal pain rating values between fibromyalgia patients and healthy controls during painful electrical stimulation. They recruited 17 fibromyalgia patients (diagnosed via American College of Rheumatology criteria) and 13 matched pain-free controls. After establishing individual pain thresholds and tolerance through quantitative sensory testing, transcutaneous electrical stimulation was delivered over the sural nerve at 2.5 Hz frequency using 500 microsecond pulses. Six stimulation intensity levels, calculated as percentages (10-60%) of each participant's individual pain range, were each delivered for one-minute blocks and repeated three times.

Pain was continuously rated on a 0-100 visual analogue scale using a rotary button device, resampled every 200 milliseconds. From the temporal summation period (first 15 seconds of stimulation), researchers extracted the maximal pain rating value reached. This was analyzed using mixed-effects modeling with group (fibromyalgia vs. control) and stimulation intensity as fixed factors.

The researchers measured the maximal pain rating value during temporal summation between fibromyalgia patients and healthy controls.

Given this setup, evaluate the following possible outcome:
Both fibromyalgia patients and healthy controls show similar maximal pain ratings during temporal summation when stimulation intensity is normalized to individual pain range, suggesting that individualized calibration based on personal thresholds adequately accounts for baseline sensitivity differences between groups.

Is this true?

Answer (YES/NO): YES